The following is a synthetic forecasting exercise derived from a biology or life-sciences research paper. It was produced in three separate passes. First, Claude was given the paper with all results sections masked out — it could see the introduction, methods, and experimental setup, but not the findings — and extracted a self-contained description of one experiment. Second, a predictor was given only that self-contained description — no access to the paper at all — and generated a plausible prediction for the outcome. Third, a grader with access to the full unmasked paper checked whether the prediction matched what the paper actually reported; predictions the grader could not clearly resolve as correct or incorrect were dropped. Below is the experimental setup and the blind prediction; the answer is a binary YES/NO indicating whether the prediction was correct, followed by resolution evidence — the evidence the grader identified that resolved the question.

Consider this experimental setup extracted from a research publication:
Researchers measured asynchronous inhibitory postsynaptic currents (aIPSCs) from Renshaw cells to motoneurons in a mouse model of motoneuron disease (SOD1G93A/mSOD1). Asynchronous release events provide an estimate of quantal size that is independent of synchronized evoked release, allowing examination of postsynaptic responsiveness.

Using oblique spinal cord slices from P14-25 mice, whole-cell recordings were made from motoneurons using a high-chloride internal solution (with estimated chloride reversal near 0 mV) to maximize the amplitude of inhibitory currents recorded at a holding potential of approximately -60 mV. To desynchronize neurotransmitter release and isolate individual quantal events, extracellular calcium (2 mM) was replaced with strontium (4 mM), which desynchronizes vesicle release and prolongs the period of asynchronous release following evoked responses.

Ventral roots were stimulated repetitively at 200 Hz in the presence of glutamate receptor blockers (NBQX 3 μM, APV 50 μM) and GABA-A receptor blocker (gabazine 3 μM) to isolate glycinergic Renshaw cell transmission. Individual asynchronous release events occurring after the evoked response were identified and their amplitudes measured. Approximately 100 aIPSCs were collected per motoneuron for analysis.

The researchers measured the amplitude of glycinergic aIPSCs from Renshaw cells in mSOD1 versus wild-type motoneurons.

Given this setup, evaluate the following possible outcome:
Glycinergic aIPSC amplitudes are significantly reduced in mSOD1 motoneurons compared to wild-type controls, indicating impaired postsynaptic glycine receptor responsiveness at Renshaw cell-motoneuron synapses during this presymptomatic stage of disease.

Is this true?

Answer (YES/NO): YES